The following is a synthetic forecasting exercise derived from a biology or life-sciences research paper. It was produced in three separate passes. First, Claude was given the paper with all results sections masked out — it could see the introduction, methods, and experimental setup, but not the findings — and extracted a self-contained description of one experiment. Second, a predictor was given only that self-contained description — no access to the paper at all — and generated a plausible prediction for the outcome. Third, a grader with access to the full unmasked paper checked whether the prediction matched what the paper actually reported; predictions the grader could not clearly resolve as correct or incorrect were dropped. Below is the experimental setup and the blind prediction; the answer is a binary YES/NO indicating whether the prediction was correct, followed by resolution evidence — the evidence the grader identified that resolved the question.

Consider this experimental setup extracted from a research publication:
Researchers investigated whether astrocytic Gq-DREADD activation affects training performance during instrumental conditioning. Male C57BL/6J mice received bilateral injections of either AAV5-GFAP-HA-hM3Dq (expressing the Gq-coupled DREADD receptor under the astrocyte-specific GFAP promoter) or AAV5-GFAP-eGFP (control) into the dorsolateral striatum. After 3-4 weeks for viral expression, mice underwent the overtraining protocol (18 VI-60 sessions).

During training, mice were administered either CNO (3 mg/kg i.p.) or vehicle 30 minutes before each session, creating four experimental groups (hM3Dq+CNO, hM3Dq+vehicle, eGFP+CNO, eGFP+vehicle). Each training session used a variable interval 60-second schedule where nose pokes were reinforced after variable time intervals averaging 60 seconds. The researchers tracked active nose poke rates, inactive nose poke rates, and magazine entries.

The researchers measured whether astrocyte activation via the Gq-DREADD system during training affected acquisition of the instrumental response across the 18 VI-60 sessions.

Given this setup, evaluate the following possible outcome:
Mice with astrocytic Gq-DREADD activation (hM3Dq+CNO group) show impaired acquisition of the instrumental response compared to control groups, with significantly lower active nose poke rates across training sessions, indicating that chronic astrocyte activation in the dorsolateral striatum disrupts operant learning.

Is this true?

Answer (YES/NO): NO